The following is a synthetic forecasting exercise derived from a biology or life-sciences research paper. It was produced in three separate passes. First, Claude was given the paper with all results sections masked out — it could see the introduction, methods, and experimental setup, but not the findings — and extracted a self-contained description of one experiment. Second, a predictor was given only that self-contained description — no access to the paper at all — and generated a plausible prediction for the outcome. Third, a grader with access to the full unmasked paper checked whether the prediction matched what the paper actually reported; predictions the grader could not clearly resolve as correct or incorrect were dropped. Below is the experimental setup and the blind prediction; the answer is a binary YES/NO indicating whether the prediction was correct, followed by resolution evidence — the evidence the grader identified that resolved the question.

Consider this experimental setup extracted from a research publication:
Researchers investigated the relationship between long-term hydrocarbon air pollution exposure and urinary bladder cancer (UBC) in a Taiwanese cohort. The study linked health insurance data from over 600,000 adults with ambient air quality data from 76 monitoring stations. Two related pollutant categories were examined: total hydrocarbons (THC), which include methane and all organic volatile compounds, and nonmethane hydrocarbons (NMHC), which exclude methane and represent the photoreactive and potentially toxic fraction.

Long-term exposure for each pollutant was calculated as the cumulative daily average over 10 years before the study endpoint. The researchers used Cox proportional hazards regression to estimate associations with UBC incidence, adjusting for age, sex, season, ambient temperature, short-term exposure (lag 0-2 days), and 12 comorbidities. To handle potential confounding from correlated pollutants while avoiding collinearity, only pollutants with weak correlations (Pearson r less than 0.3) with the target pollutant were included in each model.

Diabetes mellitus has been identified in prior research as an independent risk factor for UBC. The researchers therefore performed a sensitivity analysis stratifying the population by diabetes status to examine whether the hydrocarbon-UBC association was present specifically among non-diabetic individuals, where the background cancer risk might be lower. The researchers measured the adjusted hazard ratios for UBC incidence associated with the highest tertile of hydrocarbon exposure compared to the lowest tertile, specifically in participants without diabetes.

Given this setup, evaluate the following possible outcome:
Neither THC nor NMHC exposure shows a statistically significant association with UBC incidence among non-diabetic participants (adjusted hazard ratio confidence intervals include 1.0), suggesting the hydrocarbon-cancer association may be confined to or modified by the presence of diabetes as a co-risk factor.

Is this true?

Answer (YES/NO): NO